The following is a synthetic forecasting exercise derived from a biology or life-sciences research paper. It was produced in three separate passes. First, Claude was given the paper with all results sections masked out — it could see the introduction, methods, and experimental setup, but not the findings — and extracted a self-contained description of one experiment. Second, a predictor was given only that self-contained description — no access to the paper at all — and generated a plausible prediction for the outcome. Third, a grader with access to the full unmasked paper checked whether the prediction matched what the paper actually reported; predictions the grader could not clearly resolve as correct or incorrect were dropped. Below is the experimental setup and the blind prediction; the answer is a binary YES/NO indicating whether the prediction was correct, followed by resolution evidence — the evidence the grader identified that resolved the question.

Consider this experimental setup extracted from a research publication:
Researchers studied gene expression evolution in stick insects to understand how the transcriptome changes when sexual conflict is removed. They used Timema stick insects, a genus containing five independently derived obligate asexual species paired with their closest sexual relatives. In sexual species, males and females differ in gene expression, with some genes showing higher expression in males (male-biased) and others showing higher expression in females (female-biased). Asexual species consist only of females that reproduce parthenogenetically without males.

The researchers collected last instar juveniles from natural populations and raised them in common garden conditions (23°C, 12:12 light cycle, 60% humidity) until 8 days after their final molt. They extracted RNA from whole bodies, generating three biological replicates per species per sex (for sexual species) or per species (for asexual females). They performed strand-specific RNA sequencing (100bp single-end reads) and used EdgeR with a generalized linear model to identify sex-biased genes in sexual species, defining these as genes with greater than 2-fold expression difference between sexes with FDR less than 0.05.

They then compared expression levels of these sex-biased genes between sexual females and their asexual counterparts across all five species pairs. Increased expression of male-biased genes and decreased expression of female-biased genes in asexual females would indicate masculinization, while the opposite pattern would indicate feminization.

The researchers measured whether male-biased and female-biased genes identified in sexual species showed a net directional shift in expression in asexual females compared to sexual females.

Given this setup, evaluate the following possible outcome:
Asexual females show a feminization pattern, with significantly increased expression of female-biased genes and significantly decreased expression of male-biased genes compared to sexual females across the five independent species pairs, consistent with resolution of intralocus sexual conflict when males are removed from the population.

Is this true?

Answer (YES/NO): NO